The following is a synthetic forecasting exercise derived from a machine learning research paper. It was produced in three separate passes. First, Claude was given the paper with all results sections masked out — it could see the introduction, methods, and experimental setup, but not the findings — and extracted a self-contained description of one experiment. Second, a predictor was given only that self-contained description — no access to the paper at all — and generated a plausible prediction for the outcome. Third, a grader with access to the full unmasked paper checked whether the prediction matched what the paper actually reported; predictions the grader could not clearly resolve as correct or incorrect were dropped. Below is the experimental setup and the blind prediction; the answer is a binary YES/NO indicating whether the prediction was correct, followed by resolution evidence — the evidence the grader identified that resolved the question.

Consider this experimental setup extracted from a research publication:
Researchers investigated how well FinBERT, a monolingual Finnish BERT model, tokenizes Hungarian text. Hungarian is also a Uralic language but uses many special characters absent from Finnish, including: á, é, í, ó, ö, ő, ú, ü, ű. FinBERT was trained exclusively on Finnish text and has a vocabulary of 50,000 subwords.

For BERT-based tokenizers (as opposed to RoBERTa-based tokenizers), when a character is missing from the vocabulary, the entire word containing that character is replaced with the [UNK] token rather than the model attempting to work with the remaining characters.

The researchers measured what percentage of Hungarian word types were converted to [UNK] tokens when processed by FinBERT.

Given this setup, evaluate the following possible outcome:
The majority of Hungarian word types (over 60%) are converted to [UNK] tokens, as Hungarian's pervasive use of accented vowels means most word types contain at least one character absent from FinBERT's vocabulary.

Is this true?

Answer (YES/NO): NO